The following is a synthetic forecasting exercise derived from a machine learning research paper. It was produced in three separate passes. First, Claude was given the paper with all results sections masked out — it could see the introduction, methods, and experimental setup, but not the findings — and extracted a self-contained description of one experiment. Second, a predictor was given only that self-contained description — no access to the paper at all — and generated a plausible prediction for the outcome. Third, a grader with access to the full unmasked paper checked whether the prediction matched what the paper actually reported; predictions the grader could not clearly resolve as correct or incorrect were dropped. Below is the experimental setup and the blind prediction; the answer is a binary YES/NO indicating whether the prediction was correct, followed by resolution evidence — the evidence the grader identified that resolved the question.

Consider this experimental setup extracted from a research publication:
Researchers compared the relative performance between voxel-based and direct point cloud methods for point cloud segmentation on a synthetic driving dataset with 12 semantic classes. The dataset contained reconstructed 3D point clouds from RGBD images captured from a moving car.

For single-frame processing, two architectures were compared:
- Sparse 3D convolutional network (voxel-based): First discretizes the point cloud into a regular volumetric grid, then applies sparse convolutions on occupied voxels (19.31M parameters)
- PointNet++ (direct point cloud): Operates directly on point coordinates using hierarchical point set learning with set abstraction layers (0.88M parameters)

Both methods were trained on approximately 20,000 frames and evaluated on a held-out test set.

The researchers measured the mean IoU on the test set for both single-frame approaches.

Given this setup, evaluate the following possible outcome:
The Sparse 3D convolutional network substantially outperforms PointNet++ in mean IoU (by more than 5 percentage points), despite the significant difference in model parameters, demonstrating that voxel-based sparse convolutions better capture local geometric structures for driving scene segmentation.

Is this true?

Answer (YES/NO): NO